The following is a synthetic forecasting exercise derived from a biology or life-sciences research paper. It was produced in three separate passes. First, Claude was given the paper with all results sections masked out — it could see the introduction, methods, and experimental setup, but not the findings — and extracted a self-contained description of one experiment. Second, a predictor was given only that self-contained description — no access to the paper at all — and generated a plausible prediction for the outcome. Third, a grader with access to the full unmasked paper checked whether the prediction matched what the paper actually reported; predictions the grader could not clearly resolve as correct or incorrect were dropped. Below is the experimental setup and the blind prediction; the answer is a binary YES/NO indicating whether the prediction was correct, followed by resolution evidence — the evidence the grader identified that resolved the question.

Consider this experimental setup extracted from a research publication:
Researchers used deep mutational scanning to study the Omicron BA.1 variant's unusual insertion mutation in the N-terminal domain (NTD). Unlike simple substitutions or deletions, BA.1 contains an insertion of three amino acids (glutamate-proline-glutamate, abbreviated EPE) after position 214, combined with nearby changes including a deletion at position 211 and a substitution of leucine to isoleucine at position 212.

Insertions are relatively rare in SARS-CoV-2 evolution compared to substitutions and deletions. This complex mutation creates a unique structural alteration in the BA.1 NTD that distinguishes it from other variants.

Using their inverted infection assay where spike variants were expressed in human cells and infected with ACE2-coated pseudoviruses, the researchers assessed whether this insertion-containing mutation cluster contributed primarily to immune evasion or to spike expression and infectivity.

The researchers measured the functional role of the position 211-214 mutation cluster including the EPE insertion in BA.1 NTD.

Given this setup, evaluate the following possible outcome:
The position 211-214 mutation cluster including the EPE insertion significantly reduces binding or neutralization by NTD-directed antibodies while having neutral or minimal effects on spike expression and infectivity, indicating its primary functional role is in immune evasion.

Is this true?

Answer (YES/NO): NO